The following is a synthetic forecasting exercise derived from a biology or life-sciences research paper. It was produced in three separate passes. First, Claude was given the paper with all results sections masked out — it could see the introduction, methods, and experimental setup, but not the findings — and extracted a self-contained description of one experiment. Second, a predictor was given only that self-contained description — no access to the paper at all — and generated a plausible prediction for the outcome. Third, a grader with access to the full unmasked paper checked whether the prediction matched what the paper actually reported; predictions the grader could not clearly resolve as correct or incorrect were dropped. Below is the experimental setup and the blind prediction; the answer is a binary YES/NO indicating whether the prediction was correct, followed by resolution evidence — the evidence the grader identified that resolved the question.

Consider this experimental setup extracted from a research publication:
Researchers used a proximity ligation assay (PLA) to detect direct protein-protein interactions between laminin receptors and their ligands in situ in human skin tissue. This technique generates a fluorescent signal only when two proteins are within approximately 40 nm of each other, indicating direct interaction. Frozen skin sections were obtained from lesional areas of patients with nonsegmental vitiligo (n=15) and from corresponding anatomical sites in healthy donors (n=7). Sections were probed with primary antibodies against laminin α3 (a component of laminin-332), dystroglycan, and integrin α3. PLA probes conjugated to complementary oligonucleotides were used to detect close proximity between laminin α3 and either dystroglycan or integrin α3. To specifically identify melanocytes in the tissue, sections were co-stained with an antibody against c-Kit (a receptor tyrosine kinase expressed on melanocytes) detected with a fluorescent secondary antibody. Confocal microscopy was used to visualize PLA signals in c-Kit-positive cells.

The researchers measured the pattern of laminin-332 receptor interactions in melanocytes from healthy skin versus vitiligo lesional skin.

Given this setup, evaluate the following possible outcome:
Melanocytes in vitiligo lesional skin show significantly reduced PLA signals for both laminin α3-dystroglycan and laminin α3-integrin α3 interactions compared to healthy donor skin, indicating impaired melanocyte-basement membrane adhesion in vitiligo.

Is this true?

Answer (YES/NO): NO